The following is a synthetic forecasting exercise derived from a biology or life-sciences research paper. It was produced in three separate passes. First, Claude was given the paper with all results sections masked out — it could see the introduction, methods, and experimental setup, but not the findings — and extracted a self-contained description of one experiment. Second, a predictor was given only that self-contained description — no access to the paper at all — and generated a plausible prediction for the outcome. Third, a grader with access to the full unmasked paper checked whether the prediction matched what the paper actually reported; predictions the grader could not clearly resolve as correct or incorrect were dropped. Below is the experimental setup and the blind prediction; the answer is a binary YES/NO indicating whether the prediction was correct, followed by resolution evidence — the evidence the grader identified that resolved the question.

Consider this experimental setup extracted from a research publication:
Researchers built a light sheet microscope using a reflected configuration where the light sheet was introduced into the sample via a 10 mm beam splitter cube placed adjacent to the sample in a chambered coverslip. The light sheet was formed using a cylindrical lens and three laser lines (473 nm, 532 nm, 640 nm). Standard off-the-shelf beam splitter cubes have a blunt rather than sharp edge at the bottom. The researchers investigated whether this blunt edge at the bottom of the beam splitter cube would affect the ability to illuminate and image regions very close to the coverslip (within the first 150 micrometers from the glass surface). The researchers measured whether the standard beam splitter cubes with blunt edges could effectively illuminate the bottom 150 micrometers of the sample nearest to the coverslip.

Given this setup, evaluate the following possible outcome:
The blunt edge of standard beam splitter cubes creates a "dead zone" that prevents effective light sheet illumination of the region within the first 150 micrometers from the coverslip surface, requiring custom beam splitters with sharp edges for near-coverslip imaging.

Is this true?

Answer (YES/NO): NO